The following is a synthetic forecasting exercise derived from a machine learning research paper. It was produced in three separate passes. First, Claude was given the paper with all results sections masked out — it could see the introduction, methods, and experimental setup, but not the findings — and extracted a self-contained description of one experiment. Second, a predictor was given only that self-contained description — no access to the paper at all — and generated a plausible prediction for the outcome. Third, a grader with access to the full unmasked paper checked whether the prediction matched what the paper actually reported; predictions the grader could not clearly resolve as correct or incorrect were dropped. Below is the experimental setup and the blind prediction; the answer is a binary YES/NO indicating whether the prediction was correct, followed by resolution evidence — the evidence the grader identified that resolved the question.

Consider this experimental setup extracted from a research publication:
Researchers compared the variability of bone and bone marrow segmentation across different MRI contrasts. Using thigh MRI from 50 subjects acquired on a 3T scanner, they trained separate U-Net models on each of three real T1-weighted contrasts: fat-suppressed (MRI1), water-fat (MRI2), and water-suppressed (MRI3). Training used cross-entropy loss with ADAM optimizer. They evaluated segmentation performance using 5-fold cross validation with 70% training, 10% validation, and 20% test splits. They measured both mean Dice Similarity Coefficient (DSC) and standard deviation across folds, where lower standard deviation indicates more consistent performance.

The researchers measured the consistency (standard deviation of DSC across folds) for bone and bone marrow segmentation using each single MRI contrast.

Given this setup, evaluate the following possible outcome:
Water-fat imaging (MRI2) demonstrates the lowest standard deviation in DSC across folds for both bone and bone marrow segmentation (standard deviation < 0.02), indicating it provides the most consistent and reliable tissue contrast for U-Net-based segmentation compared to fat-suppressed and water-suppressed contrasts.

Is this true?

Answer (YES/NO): NO